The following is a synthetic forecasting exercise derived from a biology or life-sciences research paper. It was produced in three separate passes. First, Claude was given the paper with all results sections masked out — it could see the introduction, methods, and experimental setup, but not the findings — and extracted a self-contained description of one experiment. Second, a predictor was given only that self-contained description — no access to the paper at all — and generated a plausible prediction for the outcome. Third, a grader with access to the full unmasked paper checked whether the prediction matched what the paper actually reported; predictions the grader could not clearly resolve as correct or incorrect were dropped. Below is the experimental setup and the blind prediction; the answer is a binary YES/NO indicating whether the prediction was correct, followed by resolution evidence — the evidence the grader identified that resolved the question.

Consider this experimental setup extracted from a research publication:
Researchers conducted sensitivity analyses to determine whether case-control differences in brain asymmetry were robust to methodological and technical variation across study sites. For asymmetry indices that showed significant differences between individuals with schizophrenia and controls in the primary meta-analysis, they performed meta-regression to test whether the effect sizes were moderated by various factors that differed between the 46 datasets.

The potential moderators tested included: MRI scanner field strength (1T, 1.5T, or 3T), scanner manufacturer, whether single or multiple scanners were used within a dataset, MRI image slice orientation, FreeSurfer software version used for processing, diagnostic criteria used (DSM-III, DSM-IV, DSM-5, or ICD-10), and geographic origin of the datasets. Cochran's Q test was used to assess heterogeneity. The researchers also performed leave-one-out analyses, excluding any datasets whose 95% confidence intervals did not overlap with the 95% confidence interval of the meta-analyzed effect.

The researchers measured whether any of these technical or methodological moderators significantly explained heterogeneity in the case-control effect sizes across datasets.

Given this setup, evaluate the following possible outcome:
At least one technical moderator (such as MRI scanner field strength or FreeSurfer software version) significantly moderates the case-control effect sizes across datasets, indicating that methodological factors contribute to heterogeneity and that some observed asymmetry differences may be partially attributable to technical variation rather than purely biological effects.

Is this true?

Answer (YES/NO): NO